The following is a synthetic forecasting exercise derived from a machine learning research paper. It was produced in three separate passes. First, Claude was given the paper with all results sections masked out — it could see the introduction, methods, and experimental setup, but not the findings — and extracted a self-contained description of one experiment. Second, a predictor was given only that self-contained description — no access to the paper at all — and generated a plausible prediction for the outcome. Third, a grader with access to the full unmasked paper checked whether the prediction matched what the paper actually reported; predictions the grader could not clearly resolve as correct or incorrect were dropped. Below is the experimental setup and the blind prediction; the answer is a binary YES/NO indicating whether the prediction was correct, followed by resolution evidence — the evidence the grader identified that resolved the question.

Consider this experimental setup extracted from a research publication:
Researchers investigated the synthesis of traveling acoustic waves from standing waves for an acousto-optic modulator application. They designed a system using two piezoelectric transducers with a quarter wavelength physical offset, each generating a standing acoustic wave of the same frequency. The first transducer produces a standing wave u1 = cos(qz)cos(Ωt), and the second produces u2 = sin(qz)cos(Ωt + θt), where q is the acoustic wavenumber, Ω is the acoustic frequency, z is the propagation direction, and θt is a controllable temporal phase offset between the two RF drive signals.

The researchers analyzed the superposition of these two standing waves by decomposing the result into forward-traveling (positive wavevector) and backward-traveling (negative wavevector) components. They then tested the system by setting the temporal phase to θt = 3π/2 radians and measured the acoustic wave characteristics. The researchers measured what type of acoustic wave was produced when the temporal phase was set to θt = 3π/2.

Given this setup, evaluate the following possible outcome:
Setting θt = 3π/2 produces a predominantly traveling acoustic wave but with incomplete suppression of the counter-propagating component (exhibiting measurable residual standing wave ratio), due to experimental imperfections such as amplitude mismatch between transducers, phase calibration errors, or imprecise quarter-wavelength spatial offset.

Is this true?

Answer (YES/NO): YES